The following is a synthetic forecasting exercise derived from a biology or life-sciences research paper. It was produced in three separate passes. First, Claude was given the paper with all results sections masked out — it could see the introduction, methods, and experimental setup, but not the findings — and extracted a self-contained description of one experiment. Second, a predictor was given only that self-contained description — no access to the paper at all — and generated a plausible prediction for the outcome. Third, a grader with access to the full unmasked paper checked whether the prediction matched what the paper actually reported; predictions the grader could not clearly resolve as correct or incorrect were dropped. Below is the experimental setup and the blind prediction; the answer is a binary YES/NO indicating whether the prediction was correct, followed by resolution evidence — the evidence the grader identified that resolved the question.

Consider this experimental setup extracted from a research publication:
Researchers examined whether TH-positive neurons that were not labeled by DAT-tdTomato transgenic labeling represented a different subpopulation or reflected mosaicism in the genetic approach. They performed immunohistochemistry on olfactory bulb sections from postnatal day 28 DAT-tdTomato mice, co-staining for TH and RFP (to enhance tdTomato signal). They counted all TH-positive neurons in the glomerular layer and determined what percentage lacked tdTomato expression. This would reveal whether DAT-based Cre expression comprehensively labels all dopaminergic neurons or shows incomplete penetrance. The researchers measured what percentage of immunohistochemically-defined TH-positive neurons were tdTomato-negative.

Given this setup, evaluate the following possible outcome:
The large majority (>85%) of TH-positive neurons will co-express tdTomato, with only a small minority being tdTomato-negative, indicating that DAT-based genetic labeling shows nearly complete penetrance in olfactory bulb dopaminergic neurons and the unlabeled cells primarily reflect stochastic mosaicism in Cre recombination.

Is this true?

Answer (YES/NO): NO